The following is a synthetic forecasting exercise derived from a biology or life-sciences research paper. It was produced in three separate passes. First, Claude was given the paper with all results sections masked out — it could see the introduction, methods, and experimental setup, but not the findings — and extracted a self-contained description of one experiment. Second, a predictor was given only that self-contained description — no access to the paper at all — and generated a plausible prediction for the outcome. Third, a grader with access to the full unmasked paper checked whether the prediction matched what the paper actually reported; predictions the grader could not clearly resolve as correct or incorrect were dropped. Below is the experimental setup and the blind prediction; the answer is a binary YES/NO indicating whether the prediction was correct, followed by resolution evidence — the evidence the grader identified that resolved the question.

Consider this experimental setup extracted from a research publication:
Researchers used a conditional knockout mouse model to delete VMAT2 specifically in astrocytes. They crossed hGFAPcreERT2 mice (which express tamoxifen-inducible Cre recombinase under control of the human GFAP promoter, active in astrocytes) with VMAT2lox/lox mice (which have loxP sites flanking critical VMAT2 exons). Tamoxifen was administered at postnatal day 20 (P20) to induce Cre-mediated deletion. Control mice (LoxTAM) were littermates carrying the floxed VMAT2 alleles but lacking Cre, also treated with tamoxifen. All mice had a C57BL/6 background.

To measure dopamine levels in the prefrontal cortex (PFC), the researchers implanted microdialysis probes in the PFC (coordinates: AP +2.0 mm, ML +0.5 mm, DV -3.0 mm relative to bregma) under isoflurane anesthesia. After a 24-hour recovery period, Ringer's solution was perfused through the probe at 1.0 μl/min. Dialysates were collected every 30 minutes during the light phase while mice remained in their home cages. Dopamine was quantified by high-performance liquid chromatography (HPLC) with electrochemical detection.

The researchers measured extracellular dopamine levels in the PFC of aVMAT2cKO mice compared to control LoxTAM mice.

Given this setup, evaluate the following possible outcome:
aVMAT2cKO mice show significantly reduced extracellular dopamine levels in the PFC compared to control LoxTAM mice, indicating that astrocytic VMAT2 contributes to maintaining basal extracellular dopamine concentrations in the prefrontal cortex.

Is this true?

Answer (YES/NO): YES